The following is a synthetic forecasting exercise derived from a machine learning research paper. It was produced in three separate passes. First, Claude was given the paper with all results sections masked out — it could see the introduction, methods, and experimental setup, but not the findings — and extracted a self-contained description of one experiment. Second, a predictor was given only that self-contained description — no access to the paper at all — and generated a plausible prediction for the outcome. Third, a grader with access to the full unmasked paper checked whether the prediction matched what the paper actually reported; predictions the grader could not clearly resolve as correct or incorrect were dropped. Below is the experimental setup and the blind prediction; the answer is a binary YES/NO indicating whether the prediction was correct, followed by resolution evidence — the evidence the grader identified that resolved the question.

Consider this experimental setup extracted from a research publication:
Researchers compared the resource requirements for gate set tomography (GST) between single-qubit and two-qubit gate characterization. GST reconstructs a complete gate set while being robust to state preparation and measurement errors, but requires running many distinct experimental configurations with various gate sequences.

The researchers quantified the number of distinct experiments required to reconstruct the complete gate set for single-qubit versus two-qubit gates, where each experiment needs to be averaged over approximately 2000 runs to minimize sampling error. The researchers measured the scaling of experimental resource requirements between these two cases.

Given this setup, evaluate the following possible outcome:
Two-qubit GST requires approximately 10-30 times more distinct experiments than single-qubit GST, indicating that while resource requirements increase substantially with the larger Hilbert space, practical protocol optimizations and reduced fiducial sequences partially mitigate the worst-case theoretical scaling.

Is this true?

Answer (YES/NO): NO